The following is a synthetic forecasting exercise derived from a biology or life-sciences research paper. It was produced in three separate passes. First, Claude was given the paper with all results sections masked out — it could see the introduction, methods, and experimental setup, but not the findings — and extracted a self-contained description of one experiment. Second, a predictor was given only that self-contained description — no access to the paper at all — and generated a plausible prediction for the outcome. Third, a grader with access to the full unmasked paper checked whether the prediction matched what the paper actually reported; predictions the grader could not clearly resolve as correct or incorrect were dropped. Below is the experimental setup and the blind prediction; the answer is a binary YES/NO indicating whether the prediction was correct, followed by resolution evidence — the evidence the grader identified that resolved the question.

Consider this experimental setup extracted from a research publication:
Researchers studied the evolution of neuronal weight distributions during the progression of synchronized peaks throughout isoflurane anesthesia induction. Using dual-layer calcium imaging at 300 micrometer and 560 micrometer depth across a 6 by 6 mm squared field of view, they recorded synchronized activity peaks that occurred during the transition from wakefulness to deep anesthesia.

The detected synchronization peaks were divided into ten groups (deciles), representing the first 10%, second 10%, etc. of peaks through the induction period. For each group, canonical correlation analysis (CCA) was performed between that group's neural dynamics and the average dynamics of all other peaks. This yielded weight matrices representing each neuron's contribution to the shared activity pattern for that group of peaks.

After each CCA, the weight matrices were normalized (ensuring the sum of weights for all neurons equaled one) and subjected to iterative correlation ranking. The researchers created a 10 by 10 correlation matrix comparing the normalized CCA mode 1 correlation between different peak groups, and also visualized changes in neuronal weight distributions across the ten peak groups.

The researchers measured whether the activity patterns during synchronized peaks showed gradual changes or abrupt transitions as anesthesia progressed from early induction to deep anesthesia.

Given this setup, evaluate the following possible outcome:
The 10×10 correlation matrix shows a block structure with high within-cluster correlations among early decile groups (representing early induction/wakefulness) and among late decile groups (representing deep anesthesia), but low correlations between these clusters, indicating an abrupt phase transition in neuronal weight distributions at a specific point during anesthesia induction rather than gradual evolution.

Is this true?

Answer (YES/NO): NO